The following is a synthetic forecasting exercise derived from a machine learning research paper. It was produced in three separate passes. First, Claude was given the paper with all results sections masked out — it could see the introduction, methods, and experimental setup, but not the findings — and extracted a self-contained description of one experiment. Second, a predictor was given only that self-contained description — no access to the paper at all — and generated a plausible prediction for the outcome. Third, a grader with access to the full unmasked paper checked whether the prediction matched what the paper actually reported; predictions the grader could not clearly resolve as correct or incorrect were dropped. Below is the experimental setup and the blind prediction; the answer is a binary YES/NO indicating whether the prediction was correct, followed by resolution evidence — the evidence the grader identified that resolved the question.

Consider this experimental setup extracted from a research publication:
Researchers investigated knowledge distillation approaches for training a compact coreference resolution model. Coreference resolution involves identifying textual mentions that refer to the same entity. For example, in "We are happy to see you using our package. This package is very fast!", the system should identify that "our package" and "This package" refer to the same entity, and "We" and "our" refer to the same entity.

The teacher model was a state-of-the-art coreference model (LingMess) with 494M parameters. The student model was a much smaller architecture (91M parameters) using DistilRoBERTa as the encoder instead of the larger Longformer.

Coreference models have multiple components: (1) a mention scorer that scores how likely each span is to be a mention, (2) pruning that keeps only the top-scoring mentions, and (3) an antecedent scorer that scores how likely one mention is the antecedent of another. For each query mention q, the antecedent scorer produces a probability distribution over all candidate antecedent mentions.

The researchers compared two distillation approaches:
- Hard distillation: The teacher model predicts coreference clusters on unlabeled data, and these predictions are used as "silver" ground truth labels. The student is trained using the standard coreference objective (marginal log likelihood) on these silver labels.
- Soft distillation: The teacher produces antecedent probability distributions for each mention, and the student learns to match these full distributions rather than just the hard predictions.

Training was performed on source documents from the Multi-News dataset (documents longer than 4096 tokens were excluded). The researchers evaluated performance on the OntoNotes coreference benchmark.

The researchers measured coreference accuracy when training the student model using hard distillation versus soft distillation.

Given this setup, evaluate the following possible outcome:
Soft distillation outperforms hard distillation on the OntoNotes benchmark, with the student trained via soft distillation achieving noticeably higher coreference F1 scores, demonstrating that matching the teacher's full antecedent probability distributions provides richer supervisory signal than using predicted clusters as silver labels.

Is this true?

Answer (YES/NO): NO